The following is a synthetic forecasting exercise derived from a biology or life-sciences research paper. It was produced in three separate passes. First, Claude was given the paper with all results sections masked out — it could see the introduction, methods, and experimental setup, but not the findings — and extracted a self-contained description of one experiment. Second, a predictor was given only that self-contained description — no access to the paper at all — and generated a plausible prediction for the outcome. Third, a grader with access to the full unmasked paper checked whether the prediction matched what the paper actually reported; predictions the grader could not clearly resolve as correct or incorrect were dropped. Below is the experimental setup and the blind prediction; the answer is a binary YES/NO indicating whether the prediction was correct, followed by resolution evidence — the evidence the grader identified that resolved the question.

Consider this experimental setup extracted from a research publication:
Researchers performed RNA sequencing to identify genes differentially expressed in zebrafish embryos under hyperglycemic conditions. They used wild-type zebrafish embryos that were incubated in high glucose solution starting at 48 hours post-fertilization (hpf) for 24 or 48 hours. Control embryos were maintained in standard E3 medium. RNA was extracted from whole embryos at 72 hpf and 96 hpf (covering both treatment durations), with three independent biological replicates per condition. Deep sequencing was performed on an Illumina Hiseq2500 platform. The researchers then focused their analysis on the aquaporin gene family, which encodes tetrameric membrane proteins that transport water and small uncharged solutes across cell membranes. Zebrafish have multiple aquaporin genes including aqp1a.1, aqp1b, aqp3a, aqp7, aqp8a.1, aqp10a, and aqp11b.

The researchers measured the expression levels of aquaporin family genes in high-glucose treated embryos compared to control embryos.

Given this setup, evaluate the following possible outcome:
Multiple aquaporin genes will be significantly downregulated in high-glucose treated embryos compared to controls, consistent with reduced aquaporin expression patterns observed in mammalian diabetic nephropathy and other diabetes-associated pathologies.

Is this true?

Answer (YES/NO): YES